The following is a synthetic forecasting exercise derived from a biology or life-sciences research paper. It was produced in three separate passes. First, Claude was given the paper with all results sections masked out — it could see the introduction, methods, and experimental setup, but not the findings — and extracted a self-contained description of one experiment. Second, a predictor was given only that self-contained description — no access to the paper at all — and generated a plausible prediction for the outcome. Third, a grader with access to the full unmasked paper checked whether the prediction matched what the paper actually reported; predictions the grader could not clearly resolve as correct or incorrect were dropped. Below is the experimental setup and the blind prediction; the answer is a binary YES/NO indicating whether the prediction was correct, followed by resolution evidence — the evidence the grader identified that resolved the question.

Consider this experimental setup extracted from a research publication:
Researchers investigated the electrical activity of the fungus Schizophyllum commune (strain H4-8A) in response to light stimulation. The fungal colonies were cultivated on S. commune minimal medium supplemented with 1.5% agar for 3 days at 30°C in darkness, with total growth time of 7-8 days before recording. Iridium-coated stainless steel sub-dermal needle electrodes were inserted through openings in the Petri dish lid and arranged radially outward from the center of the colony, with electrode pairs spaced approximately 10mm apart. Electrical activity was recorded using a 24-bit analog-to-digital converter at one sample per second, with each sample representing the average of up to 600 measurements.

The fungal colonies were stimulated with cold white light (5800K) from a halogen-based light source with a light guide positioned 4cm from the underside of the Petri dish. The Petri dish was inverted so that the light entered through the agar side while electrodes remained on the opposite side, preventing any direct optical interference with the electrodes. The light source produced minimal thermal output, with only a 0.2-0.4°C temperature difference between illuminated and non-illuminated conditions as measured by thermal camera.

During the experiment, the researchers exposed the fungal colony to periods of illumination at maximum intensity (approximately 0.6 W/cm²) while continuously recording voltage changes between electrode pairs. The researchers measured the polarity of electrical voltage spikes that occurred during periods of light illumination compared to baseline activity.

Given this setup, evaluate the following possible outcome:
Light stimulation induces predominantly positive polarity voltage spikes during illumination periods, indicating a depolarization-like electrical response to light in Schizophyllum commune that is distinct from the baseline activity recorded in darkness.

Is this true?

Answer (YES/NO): YES